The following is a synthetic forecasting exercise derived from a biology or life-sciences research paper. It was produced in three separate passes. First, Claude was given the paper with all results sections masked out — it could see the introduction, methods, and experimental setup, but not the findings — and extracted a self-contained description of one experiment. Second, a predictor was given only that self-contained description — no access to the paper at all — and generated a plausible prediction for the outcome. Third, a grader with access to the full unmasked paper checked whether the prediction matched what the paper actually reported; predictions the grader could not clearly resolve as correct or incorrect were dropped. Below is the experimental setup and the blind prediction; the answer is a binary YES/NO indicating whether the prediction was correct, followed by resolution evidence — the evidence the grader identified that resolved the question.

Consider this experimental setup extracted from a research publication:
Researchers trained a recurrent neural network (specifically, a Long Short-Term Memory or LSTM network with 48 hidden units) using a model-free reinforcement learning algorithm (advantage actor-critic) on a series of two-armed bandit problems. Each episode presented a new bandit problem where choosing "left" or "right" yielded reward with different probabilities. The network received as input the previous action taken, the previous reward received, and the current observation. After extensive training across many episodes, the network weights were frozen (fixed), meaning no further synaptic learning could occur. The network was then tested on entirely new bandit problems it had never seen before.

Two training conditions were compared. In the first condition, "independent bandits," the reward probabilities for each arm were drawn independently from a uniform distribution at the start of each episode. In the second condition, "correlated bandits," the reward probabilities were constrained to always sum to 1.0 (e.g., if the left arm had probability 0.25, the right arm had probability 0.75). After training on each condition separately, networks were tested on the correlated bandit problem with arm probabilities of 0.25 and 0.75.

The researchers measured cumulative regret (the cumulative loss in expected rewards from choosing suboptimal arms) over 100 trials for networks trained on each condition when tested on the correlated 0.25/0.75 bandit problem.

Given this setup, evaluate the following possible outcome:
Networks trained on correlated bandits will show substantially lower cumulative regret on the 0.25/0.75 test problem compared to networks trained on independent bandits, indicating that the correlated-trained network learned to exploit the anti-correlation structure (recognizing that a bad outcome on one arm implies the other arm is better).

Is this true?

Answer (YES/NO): YES